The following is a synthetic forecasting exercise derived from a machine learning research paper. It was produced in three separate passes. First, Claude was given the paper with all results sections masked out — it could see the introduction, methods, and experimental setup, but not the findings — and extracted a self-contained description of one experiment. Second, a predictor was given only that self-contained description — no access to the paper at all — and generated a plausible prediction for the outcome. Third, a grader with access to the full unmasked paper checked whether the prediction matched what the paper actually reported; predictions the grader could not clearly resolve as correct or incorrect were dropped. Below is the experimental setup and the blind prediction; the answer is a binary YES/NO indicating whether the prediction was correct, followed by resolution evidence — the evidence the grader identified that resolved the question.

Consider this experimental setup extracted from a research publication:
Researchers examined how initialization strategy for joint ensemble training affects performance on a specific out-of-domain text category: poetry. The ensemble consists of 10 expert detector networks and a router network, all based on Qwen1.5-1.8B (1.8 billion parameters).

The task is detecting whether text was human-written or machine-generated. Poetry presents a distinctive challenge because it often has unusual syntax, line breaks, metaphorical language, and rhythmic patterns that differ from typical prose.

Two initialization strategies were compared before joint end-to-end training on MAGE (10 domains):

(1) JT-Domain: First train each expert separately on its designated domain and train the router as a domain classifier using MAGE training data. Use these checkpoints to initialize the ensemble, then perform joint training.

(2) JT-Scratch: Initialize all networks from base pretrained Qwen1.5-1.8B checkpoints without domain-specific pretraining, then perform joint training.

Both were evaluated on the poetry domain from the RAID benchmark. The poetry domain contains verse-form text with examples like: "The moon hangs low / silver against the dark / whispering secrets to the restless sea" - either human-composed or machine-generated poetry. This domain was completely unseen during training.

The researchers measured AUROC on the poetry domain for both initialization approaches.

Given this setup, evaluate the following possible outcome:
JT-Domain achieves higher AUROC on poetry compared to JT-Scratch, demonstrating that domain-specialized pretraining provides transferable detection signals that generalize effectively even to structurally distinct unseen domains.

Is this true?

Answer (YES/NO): NO